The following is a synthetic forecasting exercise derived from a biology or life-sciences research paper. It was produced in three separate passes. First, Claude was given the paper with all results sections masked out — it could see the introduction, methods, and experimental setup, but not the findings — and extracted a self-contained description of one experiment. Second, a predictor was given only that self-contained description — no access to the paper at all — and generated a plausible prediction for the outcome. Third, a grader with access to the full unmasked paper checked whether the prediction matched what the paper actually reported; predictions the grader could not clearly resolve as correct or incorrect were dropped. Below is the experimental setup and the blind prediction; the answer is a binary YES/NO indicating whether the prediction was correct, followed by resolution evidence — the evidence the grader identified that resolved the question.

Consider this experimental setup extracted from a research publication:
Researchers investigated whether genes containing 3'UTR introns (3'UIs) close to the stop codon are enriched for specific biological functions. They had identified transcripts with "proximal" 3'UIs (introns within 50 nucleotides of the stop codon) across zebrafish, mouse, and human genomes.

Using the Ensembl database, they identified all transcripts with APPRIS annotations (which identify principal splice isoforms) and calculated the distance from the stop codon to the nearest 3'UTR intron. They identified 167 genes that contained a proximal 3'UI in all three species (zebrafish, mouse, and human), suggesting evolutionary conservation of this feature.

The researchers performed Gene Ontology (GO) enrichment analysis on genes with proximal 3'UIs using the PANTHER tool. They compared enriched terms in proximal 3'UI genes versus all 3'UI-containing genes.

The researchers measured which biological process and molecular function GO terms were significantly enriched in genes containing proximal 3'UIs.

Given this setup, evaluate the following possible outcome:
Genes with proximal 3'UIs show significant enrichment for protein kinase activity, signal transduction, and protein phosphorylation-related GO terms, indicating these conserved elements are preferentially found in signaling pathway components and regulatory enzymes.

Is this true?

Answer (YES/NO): NO